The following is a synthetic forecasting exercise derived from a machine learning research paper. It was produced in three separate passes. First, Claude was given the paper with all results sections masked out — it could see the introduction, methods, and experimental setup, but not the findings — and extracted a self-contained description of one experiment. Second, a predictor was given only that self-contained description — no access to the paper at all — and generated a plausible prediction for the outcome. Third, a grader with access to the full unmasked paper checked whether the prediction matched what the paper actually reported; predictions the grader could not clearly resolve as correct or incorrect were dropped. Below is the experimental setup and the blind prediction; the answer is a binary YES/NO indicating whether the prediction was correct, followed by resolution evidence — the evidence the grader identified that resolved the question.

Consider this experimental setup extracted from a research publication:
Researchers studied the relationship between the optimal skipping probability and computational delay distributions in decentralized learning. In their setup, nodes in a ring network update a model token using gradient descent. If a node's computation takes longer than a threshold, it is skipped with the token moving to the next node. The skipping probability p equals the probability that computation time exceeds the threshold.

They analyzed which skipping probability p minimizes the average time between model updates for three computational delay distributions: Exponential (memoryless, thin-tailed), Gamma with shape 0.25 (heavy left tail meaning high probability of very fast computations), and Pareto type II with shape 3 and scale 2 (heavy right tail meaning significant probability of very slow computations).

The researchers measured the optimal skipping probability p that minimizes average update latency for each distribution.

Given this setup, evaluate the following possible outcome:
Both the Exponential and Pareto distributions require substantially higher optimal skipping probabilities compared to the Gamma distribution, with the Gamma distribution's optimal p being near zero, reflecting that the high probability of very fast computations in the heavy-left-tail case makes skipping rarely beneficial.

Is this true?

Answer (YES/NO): NO